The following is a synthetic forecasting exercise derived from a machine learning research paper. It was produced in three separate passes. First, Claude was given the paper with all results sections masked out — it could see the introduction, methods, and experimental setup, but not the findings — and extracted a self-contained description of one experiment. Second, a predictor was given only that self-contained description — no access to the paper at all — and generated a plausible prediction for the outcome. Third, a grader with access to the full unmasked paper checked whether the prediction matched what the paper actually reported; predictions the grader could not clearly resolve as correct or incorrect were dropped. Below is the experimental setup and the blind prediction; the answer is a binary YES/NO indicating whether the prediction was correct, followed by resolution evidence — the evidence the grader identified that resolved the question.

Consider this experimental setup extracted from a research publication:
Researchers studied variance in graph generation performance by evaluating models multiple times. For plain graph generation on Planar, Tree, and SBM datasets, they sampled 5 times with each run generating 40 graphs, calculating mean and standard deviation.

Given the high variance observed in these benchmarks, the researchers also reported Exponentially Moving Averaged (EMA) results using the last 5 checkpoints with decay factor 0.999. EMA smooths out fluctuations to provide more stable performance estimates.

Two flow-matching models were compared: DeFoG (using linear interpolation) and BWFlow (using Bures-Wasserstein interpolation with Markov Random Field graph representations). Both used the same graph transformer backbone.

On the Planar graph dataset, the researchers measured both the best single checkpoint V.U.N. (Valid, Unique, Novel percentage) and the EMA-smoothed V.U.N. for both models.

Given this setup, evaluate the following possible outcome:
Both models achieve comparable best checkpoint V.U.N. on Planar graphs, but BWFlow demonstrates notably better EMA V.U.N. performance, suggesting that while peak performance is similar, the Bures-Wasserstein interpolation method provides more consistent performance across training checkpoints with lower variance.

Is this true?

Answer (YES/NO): YES